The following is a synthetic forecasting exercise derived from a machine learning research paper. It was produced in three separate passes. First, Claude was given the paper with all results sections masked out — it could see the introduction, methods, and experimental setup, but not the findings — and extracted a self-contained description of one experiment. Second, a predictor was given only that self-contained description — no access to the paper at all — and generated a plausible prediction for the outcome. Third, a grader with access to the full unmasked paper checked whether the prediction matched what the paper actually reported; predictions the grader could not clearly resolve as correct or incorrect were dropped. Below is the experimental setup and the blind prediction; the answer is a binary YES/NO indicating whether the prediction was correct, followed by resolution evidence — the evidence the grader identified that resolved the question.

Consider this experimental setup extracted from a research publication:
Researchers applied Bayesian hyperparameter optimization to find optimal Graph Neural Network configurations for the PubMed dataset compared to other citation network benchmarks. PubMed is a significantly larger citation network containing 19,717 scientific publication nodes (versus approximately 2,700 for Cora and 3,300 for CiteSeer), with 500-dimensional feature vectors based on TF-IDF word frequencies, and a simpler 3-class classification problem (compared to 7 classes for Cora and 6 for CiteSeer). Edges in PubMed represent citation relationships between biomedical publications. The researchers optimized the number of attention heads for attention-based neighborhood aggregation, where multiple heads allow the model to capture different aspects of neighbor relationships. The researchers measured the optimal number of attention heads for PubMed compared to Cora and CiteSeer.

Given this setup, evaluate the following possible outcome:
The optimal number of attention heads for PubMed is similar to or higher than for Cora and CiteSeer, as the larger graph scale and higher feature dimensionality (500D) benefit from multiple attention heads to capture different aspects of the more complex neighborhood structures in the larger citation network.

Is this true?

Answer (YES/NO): NO